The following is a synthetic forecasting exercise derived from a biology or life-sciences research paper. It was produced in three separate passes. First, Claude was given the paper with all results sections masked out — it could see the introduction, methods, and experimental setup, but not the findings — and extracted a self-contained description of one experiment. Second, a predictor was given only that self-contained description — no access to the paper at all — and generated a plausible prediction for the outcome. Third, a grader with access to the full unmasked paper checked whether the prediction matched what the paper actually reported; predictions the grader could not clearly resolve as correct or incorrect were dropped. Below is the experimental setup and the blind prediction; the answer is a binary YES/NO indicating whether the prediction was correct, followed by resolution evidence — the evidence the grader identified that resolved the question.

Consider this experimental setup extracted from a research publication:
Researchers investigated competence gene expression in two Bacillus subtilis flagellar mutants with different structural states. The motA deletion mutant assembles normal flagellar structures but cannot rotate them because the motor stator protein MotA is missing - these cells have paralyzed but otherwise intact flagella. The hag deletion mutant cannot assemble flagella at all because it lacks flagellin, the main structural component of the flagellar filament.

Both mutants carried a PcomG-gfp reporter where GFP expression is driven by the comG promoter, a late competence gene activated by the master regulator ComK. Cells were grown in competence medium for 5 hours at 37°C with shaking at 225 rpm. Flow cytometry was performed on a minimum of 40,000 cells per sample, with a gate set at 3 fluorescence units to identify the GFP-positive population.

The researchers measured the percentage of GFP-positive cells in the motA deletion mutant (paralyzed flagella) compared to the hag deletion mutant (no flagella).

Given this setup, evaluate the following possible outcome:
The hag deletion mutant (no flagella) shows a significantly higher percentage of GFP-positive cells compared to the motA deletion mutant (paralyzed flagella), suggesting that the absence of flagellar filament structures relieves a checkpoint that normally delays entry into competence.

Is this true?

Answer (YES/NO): NO